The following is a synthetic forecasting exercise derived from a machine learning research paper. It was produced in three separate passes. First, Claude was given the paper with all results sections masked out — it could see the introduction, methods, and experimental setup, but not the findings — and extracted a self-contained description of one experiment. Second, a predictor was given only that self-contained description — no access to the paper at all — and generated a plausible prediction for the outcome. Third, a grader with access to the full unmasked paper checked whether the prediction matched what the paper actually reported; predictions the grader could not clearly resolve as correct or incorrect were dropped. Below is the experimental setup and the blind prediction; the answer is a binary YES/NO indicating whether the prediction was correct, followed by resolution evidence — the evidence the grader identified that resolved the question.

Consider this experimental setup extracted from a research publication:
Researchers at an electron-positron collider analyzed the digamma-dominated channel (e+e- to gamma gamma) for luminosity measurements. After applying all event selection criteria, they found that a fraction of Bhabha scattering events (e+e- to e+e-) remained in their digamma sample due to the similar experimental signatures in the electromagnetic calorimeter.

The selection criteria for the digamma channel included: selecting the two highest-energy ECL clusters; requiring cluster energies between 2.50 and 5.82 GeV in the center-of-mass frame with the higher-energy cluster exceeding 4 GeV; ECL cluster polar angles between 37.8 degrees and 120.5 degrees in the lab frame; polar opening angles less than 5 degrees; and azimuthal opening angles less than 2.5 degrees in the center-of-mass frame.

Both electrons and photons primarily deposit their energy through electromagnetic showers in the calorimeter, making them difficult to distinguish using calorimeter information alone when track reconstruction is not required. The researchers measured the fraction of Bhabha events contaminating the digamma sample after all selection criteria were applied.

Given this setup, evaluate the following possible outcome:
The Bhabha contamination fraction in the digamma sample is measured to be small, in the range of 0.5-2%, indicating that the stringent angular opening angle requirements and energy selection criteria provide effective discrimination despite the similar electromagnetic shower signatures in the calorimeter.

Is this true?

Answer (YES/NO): YES